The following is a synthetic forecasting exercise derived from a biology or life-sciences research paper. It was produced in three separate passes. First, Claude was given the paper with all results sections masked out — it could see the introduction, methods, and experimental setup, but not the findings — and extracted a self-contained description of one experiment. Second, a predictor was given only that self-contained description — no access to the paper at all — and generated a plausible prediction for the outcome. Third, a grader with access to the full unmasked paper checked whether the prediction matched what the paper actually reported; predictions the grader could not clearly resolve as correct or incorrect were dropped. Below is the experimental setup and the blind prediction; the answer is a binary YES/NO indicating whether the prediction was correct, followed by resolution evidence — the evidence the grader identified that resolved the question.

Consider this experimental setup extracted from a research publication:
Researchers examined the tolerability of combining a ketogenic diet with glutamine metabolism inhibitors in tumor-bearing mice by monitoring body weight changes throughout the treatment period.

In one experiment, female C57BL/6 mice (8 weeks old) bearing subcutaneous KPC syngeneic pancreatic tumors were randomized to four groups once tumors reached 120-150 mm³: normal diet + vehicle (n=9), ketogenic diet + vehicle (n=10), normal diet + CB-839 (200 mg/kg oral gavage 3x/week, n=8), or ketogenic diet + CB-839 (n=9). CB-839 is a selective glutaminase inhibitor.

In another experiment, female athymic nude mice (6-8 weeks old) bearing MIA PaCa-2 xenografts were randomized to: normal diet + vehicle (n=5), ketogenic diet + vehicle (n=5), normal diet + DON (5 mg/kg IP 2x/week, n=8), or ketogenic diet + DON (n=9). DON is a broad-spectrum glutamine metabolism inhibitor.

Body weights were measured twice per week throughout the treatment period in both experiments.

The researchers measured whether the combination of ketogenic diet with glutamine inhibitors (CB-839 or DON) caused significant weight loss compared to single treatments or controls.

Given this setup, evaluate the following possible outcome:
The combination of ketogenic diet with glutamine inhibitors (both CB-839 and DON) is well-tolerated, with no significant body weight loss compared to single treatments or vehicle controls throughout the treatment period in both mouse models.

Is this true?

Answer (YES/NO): NO